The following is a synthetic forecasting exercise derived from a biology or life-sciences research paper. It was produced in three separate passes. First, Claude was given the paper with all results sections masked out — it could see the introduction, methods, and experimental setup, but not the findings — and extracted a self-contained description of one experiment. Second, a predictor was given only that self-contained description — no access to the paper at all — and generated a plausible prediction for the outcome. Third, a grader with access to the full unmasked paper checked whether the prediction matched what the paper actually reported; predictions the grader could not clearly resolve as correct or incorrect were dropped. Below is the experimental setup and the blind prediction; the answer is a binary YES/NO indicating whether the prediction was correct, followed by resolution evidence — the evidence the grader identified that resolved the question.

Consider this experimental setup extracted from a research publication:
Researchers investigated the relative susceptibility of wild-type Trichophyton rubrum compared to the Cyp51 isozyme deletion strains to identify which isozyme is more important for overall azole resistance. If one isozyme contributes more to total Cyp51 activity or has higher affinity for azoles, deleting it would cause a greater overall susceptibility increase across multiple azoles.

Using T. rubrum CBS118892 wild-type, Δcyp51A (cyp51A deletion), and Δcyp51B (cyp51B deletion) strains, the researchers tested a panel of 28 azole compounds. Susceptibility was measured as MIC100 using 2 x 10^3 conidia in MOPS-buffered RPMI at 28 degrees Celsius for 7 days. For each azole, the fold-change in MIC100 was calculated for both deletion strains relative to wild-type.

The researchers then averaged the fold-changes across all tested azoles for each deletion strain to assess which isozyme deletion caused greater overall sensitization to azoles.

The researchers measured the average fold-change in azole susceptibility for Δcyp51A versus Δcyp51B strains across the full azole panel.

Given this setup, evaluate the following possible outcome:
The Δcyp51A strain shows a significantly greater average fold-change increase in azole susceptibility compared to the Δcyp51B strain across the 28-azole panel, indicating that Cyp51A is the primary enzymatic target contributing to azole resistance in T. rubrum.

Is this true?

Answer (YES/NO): YES